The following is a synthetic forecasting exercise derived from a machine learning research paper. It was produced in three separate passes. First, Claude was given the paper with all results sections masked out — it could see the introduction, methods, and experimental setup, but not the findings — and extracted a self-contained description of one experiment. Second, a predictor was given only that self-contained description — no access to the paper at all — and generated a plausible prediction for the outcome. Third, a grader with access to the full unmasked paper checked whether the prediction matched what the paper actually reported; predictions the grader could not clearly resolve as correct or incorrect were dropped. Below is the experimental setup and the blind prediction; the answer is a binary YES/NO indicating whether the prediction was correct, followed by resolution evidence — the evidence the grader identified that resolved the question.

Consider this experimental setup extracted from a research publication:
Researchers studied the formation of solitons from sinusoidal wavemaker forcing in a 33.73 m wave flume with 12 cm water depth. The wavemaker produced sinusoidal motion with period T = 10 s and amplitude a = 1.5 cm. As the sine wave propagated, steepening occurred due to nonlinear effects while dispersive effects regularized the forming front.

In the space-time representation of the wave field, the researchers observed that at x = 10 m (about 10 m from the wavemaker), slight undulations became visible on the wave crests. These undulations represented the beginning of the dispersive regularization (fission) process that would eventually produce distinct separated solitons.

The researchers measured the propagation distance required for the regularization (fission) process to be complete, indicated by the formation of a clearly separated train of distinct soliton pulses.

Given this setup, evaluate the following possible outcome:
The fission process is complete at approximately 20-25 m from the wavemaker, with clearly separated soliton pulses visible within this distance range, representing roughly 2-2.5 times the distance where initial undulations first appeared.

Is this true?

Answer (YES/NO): YES